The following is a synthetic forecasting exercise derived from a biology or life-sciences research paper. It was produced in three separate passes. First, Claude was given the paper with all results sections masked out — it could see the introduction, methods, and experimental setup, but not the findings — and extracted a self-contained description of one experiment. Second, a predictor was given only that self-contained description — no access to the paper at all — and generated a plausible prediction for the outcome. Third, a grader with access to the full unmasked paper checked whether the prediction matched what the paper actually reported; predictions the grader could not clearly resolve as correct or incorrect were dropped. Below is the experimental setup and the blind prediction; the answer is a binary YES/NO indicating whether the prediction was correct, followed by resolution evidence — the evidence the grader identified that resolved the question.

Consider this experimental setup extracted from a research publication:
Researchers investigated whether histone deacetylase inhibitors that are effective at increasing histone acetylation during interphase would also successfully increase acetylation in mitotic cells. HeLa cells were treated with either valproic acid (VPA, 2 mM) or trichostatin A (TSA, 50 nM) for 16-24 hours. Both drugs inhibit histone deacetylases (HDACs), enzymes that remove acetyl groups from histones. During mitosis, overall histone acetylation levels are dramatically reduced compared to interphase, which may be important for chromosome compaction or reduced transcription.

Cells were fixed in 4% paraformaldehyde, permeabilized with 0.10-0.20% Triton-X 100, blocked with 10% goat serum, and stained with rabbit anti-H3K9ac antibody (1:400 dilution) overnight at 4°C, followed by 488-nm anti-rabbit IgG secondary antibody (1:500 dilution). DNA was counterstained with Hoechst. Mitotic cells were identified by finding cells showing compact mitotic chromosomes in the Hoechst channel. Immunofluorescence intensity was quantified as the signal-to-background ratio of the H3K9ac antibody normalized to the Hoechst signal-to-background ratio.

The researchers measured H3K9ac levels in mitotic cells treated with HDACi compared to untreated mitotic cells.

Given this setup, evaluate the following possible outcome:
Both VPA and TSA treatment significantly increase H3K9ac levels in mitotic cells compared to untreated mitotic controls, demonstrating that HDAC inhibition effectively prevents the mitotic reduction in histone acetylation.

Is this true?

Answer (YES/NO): YES